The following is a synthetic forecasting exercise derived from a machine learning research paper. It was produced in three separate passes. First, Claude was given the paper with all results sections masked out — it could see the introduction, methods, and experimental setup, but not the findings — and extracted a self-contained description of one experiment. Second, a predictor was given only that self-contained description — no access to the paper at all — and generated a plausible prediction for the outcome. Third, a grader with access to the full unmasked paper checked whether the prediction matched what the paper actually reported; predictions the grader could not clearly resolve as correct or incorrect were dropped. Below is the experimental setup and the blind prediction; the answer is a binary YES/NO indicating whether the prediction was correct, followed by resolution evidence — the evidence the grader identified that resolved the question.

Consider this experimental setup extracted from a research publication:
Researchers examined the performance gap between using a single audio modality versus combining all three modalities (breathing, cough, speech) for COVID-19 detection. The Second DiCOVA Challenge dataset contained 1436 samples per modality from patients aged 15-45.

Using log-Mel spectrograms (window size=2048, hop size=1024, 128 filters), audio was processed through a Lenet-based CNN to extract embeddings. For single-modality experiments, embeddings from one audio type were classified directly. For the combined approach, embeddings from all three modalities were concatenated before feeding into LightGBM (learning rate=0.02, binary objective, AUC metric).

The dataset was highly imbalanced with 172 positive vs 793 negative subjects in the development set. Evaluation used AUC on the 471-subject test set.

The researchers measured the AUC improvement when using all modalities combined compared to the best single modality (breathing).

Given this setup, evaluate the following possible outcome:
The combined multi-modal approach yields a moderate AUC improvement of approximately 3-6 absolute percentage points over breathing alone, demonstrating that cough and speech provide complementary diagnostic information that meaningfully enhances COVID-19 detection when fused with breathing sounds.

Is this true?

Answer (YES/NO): YES